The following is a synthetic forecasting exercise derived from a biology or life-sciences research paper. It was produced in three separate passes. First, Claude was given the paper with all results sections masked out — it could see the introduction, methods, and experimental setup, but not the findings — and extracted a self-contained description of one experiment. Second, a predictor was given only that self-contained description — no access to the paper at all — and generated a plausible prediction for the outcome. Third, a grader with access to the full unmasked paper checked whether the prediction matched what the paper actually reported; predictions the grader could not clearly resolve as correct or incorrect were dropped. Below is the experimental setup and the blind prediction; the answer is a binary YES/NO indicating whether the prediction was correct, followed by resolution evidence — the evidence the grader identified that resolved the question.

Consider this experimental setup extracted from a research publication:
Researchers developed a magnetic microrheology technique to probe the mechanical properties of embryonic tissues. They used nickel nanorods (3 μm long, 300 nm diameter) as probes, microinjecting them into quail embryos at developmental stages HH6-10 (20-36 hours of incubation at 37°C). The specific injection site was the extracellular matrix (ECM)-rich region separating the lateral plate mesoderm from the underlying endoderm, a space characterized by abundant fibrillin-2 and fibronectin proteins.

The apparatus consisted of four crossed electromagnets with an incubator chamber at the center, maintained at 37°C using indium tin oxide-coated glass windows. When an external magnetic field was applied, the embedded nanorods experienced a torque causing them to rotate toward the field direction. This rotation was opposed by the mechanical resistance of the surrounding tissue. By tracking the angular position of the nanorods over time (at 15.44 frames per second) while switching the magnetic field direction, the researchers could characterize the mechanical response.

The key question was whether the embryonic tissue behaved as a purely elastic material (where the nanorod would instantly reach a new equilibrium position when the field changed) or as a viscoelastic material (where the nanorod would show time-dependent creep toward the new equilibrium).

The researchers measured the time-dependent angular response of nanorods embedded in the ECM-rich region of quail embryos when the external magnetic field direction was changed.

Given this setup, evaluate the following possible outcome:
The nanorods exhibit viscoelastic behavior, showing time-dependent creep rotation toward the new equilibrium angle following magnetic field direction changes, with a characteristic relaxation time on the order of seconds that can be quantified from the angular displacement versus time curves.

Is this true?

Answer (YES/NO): YES